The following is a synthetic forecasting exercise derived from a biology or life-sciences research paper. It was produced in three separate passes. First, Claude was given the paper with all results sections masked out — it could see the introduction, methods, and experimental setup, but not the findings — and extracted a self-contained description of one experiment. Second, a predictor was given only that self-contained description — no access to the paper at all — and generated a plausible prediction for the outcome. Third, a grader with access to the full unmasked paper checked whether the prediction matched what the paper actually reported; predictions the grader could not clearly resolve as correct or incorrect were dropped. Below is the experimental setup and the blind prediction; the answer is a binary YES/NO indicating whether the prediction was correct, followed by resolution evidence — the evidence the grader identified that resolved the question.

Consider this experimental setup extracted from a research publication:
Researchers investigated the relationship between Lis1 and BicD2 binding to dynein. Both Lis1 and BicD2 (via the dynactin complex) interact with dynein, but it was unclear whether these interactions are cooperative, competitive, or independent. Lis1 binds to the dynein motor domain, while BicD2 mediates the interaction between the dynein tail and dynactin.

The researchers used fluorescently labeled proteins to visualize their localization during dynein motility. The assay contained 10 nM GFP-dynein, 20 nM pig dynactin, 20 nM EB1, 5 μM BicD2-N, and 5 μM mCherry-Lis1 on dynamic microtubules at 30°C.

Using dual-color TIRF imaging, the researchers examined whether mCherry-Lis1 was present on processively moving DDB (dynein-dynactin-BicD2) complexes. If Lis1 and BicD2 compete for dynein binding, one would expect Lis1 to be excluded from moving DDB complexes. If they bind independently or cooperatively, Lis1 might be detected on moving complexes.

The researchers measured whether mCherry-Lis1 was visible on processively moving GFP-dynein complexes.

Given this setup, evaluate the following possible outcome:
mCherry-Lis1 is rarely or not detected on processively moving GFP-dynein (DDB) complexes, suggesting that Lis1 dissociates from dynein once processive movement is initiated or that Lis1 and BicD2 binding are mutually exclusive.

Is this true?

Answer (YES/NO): YES